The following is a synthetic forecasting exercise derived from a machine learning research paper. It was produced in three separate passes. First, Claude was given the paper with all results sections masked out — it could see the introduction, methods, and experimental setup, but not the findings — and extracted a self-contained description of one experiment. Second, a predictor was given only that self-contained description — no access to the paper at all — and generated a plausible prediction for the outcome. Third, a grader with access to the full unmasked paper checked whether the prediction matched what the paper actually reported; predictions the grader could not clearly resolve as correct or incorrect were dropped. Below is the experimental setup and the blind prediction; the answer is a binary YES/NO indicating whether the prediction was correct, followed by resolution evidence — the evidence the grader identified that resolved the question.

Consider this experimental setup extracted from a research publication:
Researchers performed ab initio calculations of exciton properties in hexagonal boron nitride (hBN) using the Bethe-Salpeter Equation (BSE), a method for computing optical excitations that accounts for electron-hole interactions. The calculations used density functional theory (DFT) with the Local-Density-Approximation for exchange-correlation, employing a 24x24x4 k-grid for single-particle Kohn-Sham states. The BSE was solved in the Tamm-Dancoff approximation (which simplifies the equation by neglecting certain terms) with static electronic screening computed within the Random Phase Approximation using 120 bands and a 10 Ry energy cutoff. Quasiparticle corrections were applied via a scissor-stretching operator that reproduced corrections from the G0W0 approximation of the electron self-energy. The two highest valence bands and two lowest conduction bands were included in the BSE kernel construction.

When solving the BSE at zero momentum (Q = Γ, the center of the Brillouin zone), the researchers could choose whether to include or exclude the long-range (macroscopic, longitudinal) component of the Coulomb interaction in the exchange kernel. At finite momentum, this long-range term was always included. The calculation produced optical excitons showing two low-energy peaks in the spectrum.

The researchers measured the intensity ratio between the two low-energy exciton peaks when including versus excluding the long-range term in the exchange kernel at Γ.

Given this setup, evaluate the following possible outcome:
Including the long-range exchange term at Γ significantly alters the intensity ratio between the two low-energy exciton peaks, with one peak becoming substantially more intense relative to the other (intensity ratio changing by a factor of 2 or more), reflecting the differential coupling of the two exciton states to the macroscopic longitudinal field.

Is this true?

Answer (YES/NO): YES